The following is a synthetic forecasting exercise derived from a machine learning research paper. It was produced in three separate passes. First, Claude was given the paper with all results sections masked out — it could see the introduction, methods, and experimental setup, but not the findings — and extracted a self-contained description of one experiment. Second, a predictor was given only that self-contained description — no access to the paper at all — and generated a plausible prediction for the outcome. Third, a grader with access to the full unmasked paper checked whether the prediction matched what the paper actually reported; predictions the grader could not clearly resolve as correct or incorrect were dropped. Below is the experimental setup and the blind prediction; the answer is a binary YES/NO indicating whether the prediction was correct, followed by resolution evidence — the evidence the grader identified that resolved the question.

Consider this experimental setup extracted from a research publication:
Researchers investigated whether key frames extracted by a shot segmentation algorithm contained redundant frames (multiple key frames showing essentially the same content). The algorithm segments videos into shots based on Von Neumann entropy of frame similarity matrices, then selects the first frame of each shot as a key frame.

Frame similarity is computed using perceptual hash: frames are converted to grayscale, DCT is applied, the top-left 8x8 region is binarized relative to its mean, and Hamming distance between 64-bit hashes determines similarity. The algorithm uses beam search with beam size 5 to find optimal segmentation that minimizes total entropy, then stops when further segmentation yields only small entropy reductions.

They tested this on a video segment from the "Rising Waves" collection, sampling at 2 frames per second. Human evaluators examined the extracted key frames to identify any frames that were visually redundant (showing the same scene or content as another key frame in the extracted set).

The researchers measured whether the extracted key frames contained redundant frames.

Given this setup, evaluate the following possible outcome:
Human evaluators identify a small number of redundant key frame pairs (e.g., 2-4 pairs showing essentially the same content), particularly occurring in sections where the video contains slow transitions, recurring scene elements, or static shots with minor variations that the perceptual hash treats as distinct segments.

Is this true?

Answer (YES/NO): NO